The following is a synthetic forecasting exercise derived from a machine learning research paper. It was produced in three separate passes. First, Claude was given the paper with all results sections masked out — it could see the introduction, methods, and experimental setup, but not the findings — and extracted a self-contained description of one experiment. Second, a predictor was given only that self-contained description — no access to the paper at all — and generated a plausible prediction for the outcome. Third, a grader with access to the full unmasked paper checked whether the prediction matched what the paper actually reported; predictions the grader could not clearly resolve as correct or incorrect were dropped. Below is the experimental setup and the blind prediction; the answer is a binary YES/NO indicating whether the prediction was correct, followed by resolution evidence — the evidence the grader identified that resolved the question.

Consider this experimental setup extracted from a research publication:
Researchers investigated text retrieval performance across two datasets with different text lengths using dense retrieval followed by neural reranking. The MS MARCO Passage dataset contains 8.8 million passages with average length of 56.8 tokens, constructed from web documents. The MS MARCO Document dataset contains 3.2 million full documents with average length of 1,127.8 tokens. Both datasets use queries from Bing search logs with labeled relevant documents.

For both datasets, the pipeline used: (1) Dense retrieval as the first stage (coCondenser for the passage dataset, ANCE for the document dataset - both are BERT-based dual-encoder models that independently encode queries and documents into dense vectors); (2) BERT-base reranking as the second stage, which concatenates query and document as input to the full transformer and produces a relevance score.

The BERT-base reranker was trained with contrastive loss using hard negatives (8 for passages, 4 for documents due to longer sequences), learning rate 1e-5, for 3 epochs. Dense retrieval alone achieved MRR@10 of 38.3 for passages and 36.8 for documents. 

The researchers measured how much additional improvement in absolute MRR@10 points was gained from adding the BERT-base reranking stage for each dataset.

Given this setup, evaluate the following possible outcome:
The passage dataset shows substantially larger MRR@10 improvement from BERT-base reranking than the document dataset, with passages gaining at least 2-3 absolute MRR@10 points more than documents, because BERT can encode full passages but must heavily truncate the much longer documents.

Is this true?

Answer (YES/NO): NO